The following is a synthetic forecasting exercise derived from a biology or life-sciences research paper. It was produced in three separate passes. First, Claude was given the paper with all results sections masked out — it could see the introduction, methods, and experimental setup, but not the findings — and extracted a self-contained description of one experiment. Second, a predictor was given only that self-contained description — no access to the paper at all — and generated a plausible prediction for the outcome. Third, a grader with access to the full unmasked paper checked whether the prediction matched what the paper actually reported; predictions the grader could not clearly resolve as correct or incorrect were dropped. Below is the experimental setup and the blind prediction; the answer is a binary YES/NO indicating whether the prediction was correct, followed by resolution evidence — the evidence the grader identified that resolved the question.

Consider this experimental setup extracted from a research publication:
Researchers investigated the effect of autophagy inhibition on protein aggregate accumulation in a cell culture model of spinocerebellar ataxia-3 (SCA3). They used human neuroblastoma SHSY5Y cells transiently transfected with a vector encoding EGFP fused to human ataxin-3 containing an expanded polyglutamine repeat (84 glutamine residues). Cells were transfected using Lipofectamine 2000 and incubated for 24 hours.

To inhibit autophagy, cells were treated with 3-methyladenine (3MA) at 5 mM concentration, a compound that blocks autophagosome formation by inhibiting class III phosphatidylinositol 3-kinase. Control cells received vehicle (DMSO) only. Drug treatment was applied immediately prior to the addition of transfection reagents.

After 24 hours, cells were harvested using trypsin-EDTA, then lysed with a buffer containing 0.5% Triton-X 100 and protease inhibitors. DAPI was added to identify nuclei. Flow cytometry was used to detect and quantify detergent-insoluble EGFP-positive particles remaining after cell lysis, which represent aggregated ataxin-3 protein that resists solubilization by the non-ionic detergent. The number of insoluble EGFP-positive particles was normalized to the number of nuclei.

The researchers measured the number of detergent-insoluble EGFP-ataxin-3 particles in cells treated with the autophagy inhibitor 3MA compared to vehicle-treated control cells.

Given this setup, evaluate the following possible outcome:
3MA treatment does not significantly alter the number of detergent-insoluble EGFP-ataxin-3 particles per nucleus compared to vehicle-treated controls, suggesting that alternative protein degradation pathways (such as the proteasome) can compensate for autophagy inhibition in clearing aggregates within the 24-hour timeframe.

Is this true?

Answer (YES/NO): NO